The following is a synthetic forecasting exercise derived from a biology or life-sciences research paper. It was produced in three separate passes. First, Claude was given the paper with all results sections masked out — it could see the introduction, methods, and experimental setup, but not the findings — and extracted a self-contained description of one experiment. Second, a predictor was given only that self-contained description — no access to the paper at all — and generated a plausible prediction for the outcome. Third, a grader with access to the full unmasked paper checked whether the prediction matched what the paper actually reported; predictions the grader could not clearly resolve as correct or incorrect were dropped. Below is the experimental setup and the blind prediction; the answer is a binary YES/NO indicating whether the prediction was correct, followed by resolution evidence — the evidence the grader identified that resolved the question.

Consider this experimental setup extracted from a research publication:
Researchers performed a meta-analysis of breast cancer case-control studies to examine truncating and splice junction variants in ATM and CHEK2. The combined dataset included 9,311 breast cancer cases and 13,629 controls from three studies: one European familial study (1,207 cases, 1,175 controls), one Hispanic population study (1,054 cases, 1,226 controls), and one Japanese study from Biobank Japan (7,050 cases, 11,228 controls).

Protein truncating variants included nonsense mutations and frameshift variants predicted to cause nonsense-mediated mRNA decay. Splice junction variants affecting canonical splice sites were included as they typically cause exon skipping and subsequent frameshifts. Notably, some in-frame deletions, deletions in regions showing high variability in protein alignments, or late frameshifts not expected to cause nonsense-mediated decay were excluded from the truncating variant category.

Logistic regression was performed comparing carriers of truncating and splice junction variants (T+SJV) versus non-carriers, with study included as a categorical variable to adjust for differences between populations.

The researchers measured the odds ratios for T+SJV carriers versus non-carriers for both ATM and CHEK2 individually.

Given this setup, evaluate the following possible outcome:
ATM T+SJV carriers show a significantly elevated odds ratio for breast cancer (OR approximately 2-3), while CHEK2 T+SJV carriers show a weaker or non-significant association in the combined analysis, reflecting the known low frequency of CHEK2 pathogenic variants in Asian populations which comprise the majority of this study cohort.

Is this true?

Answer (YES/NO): NO